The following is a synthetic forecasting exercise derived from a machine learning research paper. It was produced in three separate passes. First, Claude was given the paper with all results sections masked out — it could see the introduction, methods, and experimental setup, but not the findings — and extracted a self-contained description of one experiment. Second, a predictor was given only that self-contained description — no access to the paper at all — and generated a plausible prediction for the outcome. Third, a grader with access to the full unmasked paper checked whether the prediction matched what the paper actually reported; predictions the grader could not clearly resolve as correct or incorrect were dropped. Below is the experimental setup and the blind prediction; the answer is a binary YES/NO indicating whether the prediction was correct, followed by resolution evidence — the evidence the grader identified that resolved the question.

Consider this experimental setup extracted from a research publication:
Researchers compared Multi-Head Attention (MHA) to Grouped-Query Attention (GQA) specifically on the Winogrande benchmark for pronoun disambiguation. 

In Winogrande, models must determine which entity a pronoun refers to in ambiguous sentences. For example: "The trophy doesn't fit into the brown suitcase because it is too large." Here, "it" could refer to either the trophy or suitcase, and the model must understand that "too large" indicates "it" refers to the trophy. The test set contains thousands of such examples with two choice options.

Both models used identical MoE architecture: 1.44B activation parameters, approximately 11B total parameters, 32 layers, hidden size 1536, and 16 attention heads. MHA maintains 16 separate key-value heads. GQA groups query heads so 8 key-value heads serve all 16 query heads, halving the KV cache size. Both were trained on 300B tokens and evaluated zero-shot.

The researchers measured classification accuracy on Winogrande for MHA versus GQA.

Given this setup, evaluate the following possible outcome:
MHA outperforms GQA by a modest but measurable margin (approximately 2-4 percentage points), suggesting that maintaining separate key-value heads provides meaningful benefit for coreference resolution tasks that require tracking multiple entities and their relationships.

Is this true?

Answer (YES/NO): NO